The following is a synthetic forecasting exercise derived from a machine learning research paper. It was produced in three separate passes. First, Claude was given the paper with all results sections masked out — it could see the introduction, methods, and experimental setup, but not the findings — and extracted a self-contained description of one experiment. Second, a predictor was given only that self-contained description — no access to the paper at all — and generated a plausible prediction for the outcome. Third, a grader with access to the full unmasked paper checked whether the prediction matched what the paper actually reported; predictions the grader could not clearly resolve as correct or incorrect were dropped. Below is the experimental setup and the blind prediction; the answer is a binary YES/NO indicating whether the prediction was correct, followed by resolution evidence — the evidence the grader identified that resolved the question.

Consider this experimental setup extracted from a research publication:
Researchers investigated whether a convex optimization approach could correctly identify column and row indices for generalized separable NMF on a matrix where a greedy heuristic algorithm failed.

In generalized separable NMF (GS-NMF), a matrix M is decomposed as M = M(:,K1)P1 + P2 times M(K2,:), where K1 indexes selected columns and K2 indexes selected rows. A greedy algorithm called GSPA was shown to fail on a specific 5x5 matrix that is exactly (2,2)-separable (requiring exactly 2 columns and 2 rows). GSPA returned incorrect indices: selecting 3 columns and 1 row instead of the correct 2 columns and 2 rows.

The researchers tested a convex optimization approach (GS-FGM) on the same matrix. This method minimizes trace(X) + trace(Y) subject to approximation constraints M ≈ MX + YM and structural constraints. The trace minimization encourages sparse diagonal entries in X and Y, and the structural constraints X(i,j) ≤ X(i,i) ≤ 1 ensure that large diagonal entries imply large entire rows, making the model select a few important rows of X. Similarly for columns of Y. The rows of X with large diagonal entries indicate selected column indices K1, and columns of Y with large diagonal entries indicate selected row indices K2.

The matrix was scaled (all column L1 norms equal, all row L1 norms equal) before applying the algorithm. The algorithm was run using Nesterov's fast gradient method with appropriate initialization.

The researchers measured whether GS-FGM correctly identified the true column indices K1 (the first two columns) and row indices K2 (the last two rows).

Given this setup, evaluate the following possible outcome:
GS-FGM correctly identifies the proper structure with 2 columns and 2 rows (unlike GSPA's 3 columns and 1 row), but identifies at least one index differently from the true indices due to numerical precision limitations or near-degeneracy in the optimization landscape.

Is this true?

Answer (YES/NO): NO